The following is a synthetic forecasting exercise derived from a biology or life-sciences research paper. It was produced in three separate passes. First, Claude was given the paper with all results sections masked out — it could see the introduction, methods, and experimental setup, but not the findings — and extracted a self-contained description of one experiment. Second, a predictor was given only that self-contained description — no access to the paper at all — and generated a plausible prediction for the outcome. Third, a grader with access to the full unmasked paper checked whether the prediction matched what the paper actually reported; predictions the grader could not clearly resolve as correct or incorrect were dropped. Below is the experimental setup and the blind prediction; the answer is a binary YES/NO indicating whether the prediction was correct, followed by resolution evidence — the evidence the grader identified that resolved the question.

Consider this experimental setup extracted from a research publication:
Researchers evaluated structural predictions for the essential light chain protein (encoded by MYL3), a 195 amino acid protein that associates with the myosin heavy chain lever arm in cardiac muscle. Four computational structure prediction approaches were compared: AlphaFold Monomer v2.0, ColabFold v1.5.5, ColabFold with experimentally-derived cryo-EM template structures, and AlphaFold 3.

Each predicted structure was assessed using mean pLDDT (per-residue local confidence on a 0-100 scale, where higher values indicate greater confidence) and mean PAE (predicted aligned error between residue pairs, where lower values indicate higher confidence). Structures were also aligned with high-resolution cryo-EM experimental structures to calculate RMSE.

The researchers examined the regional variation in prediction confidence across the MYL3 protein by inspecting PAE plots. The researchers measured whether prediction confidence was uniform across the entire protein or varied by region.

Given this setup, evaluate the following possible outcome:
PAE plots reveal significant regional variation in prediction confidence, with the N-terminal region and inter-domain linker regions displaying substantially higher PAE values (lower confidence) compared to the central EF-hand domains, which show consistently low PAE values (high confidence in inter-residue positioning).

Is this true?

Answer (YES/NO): NO